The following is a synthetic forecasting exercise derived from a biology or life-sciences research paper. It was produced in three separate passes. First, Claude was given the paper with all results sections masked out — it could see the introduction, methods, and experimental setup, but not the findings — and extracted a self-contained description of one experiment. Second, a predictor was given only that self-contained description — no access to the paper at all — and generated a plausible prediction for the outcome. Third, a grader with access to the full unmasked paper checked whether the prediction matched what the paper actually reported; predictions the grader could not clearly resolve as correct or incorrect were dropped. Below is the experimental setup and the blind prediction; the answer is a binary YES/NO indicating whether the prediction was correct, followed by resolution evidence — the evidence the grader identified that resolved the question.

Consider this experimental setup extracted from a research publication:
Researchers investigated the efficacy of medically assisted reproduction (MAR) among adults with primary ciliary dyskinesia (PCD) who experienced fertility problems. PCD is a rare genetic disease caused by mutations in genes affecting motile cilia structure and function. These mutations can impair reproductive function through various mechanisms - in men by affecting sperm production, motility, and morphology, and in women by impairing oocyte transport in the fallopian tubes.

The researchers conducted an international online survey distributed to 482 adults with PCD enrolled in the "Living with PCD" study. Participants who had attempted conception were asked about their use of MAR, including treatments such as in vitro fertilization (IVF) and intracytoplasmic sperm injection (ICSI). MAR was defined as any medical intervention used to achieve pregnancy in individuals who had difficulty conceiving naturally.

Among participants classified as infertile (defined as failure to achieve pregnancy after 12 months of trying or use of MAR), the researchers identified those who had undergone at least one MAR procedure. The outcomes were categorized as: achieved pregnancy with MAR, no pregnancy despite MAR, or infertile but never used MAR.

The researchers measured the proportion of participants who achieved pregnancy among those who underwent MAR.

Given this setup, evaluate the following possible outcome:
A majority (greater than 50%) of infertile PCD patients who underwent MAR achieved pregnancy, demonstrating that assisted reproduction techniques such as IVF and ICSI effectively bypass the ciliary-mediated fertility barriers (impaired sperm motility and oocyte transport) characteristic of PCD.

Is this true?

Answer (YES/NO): YES